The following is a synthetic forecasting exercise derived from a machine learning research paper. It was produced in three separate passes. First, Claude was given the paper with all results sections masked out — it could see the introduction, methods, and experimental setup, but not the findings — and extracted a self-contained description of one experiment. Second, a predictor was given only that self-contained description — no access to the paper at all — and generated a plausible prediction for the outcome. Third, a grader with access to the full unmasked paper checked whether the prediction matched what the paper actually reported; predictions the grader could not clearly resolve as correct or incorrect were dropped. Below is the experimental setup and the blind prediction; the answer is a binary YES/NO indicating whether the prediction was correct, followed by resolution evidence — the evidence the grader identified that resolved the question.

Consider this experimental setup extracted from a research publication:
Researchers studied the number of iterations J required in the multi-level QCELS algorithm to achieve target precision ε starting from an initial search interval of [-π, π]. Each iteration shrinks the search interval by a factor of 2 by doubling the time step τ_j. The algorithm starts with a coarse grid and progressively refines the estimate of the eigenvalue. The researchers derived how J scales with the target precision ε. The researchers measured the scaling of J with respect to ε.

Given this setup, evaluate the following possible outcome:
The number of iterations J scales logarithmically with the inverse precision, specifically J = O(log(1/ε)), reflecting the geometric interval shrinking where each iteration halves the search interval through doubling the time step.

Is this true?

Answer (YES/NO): YES